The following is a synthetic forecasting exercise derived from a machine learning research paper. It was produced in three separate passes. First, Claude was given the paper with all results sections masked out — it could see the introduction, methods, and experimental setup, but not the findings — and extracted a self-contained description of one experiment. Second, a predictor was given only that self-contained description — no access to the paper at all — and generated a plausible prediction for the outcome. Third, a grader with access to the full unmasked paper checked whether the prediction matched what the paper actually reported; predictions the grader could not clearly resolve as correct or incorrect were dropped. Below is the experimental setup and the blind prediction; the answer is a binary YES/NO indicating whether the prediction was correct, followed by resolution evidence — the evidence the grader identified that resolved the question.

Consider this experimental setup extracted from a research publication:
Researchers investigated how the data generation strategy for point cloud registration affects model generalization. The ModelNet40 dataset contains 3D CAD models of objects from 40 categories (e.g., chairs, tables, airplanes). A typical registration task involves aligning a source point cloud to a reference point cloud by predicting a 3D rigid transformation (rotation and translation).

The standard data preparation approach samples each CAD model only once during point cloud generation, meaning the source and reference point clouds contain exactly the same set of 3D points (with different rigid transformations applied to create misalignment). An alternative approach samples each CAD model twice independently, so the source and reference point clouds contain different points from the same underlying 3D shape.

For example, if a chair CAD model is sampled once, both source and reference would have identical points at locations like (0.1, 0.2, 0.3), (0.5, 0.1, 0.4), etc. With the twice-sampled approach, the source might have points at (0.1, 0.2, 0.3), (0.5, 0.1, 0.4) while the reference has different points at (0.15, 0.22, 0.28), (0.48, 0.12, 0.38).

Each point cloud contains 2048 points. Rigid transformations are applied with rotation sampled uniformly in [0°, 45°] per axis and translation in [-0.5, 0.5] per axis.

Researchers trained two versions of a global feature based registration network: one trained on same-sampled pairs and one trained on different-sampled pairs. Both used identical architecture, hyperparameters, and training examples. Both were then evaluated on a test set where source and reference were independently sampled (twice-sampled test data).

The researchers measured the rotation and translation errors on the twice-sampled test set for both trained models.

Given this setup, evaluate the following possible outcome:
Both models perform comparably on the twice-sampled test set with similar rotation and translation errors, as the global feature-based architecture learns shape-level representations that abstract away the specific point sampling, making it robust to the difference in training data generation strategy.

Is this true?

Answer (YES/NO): NO